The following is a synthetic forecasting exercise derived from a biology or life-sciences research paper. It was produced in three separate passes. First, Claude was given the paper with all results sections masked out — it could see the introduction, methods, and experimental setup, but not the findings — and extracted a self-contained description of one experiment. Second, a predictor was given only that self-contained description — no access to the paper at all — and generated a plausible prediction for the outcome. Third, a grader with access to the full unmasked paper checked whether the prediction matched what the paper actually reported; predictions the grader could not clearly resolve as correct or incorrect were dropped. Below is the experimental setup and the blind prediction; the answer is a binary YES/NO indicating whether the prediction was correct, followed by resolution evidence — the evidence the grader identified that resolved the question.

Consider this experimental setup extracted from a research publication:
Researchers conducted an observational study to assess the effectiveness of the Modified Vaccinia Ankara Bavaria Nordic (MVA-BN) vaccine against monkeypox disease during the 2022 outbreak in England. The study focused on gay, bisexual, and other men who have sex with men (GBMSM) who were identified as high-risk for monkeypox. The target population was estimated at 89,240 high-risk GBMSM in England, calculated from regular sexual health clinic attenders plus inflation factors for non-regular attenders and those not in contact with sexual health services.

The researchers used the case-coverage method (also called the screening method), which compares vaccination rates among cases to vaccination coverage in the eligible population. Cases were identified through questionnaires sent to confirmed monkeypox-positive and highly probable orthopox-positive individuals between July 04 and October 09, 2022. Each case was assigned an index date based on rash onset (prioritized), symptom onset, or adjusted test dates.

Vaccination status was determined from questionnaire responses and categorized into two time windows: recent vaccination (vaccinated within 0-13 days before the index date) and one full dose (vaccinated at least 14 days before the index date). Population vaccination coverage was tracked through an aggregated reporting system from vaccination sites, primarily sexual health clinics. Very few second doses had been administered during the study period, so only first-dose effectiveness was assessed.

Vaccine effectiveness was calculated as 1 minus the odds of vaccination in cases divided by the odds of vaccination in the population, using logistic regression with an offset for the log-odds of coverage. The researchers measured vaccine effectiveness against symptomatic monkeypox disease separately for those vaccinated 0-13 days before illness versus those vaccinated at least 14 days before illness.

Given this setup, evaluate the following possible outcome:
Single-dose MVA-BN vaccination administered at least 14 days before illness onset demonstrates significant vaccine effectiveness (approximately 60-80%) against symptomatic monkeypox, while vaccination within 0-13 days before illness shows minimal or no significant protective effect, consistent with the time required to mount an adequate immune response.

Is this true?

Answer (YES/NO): YES